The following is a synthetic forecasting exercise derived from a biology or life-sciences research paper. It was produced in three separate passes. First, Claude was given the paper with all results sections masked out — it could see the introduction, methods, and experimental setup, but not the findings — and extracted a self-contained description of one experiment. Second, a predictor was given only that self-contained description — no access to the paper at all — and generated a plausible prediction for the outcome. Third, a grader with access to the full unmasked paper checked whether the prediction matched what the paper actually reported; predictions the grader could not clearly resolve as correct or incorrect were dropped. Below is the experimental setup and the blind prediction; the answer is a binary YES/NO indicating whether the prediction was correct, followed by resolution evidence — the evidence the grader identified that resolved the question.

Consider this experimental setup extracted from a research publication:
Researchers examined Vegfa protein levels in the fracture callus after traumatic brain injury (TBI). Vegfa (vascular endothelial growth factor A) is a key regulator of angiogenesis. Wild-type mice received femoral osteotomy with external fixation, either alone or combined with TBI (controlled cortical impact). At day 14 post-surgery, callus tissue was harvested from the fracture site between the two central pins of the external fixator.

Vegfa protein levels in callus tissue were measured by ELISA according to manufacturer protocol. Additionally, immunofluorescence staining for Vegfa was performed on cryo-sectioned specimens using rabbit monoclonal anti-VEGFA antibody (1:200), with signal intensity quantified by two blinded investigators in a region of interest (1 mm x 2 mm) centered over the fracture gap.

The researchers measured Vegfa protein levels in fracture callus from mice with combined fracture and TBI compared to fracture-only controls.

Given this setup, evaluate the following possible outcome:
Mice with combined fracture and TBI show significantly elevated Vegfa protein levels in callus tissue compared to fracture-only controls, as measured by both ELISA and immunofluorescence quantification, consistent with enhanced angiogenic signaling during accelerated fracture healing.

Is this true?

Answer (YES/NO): YES